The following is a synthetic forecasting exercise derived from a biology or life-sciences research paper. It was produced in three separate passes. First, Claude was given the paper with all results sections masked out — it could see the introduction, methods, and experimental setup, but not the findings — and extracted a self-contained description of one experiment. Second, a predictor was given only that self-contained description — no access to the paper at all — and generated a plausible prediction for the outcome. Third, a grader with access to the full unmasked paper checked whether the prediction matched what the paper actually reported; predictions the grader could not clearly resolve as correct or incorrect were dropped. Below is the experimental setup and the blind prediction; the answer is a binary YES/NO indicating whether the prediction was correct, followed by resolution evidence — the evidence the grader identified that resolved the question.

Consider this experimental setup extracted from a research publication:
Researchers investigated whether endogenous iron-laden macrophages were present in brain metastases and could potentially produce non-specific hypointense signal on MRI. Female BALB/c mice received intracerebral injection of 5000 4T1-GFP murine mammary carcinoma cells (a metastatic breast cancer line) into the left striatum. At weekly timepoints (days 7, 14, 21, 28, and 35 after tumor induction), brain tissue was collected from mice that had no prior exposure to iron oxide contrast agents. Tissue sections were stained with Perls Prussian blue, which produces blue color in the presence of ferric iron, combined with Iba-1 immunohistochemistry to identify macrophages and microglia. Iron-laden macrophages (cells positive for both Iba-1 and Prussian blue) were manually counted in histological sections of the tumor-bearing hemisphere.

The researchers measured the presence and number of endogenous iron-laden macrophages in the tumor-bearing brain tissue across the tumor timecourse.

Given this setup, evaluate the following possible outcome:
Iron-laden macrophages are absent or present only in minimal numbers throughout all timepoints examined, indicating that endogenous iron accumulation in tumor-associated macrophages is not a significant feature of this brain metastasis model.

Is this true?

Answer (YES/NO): NO